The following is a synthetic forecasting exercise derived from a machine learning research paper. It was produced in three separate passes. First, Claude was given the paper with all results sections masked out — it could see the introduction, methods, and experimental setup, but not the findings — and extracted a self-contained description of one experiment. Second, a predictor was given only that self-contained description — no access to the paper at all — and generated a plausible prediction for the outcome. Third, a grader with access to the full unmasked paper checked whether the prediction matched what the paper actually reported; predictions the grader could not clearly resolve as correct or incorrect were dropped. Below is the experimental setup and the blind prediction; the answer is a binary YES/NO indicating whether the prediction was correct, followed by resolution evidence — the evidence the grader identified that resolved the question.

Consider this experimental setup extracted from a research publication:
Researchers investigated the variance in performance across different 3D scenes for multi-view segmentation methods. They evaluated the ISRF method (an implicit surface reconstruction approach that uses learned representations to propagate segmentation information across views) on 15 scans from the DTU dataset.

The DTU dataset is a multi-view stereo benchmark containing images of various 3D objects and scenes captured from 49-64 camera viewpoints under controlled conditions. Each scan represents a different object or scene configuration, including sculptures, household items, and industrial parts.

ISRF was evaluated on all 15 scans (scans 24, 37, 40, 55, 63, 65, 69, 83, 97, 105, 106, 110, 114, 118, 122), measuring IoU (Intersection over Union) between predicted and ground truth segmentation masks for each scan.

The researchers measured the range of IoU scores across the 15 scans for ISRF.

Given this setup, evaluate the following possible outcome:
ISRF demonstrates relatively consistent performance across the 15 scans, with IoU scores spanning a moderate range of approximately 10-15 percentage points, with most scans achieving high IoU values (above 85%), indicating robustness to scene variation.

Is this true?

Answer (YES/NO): NO